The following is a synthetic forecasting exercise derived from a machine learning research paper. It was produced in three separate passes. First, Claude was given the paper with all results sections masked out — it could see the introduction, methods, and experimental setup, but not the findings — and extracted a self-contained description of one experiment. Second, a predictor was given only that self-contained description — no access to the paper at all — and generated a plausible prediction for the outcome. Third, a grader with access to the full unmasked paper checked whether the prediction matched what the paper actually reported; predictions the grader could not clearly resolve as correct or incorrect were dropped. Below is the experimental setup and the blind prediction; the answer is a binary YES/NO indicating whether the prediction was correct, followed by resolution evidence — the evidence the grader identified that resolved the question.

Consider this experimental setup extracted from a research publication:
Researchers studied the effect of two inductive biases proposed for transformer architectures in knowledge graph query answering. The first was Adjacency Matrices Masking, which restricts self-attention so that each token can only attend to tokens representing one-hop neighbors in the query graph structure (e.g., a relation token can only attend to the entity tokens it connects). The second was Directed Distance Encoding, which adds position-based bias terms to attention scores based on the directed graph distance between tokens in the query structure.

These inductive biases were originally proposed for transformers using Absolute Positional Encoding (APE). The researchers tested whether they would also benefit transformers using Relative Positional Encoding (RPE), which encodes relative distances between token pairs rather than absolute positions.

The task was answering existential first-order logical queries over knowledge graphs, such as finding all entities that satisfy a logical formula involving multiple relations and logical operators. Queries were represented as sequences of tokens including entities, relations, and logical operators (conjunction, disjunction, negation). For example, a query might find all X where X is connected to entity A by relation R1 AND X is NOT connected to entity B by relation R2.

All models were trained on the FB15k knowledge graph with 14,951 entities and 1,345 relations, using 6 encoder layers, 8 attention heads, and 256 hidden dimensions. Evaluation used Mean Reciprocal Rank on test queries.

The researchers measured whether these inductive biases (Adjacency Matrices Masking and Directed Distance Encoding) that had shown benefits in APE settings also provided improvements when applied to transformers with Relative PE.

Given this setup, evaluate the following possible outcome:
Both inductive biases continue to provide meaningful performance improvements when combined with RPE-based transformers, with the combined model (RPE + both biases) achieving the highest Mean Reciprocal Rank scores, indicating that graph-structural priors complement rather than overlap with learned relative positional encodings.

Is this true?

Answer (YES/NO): NO